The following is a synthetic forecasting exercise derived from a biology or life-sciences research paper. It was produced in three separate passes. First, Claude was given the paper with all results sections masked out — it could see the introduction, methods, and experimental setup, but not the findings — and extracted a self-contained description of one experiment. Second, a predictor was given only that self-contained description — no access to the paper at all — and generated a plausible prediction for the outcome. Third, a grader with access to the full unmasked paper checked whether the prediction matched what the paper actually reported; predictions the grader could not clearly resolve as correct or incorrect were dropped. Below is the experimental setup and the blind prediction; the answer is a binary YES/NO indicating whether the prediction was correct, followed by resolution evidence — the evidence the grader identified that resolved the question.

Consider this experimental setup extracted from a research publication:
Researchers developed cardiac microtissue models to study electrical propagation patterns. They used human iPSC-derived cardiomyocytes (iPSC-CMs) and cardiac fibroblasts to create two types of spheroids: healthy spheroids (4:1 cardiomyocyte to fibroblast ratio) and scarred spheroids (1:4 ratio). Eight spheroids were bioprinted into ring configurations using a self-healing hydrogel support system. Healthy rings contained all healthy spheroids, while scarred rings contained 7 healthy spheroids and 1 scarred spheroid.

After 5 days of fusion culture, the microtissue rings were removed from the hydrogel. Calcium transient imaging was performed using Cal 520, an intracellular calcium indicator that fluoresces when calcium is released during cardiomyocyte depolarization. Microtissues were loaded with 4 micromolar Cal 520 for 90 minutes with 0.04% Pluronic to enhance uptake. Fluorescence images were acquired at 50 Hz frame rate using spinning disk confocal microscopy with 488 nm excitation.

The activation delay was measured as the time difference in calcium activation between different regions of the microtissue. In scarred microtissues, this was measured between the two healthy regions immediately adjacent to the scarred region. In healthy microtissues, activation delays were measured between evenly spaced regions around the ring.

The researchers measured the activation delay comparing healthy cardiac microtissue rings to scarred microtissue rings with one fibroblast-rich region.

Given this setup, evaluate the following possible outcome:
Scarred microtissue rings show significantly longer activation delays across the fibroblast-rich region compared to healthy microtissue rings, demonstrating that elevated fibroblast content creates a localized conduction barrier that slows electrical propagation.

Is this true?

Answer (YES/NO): YES